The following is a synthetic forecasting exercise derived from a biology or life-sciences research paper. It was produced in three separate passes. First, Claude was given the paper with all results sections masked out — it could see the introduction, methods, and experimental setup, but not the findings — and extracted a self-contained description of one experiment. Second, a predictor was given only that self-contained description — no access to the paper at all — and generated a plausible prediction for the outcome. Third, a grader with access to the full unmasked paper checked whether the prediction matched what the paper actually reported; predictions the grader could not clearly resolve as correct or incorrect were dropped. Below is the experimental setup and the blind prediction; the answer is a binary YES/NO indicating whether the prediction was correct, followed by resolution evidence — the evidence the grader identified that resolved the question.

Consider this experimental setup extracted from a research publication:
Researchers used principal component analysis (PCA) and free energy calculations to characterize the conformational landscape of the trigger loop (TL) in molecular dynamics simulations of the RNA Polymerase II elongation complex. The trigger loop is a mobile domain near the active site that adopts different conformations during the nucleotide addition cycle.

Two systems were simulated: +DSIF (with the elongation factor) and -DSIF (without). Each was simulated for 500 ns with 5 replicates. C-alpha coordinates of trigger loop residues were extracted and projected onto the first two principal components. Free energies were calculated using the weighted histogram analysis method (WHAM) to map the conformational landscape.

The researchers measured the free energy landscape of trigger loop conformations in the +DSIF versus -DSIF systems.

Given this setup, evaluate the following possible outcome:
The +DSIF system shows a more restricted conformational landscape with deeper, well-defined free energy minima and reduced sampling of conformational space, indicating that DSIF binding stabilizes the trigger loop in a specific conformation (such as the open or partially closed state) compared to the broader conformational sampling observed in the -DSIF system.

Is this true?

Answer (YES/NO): NO